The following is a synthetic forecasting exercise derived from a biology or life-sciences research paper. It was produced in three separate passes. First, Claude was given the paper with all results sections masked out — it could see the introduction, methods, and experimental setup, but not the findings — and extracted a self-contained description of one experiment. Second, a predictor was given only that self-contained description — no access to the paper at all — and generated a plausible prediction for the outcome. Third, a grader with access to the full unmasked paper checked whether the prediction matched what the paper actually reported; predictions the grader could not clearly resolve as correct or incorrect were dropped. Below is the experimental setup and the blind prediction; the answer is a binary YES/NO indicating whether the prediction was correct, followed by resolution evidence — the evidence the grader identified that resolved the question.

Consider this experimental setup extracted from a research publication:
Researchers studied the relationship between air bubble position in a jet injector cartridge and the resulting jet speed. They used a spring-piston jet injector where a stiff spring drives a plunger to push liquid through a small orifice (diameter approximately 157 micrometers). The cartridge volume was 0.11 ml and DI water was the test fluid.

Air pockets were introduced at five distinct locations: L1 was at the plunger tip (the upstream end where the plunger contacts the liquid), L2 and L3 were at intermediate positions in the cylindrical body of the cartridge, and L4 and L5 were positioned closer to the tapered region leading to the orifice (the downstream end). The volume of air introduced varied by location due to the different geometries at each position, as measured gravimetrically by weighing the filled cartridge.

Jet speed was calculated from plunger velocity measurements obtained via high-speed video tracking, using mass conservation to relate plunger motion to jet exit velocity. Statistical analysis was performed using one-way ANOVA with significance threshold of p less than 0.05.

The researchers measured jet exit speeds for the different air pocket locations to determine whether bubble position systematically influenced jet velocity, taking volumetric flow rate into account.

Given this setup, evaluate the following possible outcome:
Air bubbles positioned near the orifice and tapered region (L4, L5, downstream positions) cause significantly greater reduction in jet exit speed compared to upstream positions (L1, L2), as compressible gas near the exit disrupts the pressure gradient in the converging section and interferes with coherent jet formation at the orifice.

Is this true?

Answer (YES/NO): NO